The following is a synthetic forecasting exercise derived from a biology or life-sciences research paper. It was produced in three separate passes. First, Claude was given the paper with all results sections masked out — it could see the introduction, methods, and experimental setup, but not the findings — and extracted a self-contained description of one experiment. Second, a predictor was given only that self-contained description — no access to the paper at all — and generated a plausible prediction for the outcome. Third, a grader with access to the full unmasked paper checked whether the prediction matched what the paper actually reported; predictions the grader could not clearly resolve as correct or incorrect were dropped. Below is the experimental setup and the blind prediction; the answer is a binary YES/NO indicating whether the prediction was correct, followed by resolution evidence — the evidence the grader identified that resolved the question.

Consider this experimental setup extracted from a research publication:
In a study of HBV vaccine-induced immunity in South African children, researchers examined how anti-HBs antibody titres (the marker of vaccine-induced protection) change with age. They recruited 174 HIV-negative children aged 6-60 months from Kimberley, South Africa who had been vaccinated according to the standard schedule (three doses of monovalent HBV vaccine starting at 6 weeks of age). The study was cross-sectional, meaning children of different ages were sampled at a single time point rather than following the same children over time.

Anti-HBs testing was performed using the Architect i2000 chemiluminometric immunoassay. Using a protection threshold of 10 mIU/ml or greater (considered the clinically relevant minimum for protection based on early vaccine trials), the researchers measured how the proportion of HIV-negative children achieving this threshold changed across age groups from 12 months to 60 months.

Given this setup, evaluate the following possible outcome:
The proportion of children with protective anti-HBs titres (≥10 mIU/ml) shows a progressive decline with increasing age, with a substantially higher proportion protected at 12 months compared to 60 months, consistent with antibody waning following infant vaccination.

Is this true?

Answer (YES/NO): NO